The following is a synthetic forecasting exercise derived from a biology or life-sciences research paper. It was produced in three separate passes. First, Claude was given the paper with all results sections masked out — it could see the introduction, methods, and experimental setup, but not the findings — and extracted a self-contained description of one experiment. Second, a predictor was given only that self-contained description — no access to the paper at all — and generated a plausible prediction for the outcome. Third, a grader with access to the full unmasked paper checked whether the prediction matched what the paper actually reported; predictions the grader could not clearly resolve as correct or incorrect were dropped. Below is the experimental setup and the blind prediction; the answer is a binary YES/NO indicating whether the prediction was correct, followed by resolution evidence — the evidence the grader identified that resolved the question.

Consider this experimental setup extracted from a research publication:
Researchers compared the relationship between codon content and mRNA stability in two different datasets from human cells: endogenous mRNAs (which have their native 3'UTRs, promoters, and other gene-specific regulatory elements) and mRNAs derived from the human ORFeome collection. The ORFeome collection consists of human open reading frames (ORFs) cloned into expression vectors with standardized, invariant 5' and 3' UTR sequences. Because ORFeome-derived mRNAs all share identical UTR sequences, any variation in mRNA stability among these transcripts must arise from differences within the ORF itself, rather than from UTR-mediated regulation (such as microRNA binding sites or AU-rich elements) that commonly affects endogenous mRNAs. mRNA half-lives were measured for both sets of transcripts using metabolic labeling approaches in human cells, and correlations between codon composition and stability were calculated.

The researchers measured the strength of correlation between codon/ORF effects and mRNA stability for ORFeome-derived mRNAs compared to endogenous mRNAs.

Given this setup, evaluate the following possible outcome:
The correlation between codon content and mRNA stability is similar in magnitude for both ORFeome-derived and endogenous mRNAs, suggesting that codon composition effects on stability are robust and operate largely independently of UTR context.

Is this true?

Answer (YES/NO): NO